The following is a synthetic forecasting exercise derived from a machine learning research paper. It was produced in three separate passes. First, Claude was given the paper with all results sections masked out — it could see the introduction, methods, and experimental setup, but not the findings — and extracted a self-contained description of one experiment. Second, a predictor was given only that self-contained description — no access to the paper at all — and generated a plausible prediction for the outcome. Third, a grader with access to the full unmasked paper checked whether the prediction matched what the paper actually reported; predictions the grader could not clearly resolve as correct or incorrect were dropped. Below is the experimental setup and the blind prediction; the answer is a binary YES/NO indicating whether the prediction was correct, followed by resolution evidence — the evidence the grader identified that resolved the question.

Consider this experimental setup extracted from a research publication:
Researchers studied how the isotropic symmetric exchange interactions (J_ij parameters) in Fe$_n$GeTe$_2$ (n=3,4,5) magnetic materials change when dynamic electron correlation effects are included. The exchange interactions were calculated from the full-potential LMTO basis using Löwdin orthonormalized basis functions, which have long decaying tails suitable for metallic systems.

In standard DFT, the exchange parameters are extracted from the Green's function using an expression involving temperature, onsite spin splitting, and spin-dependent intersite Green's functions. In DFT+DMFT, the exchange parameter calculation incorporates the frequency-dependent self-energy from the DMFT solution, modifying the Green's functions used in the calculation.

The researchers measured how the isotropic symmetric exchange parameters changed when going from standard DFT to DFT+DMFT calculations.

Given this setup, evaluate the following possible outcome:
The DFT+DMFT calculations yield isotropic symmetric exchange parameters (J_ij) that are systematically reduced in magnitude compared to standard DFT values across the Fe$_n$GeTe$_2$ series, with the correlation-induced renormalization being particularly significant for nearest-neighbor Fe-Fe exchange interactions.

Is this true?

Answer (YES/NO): YES